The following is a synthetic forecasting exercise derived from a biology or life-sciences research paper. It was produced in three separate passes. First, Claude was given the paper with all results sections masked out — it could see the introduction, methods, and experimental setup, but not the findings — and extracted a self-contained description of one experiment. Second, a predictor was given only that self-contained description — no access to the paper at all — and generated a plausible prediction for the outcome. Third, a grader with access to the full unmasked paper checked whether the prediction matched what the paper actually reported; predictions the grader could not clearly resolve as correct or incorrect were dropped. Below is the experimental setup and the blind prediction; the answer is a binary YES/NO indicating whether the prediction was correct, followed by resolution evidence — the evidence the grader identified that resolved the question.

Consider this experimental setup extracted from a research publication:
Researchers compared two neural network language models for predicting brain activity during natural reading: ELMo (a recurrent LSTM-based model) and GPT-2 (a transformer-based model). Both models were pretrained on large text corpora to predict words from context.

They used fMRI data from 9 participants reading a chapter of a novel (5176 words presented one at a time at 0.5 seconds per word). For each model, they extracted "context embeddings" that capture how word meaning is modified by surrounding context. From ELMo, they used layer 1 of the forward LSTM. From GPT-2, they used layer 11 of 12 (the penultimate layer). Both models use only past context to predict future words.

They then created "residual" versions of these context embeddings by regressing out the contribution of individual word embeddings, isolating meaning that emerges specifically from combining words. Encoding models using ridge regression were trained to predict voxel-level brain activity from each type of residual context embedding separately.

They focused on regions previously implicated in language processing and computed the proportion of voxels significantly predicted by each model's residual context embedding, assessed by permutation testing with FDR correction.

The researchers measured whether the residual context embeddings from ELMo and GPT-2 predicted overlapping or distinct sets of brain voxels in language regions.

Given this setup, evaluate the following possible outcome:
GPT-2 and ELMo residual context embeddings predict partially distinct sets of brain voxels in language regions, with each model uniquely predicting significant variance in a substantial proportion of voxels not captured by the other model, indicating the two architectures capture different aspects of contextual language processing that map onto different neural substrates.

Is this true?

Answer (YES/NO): NO